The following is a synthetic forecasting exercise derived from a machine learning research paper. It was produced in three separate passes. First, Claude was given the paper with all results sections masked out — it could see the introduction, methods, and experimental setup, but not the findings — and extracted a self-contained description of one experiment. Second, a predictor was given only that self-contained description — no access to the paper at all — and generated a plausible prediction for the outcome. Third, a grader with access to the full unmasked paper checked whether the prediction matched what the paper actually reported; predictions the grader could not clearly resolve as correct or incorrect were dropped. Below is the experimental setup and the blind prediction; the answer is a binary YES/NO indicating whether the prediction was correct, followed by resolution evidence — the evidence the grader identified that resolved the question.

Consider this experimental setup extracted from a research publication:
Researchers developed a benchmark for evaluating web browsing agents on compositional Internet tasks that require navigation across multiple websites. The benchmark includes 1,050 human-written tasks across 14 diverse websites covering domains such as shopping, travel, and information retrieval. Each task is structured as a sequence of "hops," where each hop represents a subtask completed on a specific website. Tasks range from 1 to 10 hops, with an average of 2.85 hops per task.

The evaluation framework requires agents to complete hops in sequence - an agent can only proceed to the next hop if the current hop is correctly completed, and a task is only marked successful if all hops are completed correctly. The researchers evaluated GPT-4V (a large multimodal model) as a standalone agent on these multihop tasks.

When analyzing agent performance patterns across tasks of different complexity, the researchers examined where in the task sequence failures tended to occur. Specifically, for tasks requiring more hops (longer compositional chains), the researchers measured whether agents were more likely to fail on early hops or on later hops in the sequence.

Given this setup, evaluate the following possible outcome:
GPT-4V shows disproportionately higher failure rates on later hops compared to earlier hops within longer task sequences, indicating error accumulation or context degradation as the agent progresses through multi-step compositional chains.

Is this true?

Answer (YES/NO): NO